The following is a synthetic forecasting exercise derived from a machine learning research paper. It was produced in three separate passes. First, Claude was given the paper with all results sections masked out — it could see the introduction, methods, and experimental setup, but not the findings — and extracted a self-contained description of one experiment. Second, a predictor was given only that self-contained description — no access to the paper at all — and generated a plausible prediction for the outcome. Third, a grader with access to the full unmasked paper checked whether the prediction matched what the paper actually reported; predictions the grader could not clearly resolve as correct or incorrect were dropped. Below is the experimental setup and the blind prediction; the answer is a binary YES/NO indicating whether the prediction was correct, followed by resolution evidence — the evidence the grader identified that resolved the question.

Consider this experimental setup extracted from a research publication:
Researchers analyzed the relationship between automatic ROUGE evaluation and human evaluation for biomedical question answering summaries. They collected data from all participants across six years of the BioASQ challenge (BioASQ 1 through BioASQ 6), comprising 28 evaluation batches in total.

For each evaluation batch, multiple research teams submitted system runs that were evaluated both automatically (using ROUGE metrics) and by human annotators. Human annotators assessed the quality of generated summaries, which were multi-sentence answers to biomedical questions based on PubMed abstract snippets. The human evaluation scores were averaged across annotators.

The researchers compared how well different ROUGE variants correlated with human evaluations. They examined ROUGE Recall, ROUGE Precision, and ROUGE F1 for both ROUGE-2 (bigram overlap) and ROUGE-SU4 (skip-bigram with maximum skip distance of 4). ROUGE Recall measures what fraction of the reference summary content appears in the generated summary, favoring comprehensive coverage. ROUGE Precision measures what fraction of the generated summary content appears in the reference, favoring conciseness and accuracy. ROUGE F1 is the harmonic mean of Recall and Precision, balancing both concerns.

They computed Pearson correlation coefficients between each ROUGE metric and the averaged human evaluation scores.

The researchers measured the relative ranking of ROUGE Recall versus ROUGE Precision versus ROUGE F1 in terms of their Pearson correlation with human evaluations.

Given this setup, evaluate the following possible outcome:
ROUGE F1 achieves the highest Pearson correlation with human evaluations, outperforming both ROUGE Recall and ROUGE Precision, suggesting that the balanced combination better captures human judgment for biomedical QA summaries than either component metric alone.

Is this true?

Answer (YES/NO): YES